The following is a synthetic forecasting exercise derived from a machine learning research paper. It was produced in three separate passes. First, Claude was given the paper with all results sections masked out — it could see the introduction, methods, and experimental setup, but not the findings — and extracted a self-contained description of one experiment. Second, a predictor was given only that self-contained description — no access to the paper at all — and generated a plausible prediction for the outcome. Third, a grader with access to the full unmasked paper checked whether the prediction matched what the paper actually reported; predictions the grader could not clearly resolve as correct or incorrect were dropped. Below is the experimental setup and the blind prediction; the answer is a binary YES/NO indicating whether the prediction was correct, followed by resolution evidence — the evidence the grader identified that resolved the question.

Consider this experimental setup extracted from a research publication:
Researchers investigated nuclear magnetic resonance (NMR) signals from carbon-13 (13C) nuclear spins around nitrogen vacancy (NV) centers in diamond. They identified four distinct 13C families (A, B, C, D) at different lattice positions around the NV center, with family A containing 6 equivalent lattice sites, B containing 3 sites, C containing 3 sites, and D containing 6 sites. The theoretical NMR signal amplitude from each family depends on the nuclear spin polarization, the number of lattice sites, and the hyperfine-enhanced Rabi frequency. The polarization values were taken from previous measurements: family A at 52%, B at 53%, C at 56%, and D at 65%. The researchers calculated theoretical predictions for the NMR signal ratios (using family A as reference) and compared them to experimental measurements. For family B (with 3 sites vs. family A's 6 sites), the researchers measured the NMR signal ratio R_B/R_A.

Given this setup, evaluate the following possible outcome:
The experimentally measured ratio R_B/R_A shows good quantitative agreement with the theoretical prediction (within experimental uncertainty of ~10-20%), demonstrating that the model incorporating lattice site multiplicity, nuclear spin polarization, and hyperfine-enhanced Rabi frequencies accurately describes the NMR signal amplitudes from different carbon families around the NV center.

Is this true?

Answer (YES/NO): YES